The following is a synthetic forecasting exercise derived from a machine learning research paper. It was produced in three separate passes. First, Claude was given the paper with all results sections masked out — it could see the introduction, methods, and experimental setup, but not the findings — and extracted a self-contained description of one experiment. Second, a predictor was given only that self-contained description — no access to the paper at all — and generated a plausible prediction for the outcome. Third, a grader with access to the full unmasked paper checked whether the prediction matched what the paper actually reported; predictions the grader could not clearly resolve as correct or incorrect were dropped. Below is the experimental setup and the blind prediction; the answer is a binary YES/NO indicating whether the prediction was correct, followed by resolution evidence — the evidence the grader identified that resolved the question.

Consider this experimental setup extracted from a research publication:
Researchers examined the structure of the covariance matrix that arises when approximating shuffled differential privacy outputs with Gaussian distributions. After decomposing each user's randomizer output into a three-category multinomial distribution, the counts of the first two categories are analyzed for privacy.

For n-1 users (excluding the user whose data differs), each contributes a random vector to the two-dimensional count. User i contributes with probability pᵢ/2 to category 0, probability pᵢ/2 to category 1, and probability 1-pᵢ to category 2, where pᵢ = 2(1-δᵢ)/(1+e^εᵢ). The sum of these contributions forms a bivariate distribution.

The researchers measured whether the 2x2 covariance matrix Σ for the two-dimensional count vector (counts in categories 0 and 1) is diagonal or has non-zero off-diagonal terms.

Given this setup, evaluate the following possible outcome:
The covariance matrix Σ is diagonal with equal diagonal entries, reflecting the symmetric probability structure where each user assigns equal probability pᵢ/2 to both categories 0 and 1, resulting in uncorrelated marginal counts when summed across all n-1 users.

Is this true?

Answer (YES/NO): NO